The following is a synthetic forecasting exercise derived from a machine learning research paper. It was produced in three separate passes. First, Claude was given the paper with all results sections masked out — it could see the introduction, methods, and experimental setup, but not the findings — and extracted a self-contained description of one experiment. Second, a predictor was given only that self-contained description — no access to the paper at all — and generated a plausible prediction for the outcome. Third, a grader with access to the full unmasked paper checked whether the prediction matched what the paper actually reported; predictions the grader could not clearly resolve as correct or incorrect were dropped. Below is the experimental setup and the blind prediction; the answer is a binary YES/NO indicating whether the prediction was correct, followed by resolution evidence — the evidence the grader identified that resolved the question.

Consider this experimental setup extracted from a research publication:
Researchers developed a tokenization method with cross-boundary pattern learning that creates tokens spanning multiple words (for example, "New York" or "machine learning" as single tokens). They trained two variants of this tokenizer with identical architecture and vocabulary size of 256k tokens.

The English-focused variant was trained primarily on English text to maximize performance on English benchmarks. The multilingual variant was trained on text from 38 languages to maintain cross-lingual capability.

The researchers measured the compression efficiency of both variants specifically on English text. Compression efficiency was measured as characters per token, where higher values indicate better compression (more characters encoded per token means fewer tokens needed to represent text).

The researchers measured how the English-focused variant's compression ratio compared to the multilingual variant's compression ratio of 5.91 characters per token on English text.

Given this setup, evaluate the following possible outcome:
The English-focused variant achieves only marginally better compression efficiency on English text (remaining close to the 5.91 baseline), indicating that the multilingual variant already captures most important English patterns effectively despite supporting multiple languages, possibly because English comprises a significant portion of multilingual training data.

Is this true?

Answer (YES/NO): NO